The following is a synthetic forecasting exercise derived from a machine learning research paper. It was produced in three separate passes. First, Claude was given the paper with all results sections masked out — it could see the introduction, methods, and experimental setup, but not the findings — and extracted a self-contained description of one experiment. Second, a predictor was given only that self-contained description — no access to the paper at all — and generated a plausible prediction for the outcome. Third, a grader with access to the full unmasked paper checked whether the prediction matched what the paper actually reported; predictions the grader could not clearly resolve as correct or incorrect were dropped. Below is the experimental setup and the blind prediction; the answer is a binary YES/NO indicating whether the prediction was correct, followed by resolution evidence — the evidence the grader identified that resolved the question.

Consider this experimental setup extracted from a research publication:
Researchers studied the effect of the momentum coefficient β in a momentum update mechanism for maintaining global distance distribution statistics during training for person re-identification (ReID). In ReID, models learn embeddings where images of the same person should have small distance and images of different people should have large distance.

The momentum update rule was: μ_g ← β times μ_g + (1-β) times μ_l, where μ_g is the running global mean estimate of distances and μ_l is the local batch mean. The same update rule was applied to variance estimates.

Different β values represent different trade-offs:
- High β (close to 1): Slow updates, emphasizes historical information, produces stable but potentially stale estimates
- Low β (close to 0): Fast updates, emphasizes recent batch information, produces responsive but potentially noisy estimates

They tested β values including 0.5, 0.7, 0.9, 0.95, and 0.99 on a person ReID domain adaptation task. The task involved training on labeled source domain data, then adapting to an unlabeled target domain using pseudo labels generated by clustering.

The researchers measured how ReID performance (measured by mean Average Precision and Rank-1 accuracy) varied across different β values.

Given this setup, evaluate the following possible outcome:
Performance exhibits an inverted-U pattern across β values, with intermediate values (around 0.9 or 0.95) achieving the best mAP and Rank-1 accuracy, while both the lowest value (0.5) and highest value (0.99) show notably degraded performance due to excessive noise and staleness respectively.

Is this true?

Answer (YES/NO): NO